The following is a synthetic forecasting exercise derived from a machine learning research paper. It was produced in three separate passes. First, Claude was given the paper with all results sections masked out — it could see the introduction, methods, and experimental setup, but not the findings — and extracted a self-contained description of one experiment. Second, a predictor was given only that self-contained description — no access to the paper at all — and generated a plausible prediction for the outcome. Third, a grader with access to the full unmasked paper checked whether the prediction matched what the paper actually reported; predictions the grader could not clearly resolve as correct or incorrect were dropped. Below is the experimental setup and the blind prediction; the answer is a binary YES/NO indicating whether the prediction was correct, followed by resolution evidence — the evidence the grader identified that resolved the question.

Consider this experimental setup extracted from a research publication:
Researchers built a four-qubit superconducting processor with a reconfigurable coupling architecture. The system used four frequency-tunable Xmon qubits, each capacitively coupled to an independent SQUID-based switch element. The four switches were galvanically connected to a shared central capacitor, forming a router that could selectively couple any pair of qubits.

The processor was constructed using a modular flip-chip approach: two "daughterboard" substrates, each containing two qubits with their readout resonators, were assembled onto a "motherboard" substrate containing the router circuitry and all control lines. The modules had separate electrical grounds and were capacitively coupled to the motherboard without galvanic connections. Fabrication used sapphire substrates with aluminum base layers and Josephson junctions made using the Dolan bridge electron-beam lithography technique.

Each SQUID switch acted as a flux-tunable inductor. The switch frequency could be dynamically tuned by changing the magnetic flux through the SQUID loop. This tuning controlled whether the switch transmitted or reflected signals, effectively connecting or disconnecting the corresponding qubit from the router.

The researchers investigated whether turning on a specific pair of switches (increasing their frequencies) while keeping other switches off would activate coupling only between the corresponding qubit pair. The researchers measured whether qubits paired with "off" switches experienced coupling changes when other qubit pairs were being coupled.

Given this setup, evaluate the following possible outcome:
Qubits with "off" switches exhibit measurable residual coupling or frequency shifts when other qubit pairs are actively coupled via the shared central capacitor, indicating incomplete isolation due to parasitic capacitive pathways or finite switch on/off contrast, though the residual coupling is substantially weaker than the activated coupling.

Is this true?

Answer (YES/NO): NO